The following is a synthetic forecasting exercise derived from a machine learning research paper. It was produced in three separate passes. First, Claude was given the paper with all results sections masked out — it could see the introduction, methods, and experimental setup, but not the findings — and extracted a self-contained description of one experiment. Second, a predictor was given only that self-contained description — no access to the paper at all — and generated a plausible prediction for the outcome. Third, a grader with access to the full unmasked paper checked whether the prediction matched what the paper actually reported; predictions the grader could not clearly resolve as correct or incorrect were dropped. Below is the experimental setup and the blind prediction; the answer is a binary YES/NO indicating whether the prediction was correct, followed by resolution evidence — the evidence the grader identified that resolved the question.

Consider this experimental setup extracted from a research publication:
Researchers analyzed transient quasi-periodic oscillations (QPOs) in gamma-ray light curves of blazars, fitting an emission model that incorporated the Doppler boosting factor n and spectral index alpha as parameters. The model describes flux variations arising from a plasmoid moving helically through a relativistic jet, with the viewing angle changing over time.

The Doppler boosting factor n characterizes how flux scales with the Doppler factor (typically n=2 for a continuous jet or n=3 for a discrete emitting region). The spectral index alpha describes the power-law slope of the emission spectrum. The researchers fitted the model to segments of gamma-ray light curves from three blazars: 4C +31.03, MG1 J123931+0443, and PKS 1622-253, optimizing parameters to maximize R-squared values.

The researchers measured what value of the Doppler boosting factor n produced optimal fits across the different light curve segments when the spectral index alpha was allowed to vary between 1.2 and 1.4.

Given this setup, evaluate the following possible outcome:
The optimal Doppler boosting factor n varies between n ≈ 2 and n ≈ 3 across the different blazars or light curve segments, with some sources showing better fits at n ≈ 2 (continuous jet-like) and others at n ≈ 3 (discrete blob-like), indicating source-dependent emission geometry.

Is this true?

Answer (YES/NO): NO